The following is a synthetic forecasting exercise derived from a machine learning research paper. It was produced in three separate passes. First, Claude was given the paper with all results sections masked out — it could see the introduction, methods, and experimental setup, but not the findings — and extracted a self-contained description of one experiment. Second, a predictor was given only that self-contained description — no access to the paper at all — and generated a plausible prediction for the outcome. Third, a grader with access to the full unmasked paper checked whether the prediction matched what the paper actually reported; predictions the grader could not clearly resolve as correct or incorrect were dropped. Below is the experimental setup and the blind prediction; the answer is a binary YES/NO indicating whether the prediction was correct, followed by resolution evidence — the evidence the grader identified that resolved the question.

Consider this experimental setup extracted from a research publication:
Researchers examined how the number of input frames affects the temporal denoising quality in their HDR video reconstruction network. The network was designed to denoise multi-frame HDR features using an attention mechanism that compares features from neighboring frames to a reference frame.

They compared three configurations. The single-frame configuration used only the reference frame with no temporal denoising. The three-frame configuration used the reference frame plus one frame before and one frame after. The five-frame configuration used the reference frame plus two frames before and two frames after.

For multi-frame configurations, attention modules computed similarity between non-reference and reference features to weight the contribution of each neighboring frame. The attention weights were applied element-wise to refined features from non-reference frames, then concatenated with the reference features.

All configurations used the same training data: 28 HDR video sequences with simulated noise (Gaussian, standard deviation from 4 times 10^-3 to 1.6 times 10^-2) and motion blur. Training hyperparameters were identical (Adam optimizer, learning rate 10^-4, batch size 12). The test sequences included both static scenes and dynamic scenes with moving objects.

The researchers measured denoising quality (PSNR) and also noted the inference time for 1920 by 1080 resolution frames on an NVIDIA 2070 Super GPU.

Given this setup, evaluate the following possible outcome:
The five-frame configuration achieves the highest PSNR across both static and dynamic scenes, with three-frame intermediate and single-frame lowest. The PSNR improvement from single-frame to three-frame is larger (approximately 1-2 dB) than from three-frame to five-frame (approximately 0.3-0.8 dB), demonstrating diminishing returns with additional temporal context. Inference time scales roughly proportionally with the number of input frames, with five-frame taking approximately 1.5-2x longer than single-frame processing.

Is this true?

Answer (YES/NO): NO